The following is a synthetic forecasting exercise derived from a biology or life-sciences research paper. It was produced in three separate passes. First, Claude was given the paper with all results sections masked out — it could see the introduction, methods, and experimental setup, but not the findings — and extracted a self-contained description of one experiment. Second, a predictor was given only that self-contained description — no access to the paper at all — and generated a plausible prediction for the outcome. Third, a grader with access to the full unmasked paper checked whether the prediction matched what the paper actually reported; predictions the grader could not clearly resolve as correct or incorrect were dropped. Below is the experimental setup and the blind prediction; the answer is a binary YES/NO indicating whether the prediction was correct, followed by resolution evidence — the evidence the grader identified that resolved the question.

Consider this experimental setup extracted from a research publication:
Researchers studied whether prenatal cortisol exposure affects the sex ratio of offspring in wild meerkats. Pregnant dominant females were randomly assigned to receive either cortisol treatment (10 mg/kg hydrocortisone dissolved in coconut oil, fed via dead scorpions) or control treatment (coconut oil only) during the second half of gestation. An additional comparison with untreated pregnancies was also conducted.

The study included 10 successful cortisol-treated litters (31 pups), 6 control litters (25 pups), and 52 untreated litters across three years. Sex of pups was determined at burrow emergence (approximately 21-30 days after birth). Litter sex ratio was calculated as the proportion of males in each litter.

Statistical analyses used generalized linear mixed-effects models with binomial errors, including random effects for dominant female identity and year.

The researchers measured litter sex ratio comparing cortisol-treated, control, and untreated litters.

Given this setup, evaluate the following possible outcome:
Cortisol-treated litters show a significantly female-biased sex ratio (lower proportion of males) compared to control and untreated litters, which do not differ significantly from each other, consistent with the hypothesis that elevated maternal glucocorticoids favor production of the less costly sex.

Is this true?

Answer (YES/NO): NO